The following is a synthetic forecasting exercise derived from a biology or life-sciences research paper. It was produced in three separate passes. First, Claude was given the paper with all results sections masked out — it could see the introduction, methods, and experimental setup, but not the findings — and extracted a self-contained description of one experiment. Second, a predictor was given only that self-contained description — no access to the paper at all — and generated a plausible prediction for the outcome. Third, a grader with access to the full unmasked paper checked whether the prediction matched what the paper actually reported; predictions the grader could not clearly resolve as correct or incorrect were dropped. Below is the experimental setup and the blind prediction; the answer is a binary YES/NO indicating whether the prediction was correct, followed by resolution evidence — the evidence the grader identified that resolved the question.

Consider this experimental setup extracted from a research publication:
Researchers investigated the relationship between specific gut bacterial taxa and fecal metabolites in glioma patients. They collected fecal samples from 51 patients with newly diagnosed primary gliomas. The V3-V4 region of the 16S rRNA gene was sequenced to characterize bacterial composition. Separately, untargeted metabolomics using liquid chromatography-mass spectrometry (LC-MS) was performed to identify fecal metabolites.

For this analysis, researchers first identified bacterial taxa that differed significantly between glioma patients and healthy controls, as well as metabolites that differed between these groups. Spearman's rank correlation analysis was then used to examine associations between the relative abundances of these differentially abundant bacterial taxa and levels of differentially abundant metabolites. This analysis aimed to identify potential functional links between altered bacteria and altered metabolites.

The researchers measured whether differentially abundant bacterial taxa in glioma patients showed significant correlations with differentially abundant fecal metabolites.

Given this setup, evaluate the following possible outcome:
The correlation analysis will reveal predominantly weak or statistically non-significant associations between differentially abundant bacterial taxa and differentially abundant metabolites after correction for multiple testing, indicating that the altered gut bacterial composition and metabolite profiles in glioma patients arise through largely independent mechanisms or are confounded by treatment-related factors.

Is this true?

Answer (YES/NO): NO